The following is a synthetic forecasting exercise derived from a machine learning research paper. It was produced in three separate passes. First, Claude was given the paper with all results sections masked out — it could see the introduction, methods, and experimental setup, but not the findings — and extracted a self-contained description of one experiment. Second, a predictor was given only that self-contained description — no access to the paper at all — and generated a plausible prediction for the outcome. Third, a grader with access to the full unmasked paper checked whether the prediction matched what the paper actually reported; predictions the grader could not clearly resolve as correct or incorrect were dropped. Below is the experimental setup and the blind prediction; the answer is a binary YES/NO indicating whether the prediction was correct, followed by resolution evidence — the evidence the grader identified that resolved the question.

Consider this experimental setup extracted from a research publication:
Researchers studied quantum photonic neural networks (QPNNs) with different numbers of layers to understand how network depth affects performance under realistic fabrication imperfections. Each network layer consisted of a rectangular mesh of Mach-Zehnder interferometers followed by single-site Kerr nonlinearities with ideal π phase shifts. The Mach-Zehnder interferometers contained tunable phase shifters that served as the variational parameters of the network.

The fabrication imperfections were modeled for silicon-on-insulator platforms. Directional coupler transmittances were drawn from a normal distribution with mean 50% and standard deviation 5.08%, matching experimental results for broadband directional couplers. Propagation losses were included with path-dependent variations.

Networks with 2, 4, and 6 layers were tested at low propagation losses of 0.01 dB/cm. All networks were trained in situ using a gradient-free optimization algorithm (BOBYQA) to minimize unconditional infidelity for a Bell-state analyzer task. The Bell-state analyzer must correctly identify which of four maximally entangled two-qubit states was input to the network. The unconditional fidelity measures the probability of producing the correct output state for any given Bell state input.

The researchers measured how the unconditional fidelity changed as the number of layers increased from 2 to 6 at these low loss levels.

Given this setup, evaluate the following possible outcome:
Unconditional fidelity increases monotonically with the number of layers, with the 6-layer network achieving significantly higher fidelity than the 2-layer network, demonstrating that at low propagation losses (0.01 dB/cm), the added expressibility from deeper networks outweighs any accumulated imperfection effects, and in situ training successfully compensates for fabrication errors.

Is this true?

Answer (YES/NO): NO